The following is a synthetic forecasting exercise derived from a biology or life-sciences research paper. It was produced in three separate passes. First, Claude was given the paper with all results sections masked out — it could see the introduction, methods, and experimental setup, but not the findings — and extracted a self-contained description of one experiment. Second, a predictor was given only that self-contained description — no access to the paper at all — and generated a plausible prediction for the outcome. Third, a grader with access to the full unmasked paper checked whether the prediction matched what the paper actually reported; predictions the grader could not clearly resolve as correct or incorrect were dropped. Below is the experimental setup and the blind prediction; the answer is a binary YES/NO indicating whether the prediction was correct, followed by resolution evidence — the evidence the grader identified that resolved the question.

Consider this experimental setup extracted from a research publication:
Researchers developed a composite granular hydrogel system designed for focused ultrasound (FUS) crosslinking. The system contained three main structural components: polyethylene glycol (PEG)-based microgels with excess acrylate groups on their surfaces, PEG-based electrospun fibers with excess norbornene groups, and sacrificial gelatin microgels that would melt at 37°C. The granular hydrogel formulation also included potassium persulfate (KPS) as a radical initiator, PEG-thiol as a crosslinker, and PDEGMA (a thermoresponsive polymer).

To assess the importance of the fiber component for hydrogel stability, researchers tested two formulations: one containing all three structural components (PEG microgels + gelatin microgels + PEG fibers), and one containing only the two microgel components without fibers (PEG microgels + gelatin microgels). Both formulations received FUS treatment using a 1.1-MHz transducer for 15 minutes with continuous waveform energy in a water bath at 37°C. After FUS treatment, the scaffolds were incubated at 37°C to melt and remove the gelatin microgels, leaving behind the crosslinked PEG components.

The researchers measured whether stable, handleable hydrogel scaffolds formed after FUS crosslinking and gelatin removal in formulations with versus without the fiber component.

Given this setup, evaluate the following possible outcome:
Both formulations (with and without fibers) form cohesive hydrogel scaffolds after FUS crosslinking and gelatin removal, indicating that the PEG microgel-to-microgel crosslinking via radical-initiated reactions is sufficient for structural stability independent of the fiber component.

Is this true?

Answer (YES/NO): NO